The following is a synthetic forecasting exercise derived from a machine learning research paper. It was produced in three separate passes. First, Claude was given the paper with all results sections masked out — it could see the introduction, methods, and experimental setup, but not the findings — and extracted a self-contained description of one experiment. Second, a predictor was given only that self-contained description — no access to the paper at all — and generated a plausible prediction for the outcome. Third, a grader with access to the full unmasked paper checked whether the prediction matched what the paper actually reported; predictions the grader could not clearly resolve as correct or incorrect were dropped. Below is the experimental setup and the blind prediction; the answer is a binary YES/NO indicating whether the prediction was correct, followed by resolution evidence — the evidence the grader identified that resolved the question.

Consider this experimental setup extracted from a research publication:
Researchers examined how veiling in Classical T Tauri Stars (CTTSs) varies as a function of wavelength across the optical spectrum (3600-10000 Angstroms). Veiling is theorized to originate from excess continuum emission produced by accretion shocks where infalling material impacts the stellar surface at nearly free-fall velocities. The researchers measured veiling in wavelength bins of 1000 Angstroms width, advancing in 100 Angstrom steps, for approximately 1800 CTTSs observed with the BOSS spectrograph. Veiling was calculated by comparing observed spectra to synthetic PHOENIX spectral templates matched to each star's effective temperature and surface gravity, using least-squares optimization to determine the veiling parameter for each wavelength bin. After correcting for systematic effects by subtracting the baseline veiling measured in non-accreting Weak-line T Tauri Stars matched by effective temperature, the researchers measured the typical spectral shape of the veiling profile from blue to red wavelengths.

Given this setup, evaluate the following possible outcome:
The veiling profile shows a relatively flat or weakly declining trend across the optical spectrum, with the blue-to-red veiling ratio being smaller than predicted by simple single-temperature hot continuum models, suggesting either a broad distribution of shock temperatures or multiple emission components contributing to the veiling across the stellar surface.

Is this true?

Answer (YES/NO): NO